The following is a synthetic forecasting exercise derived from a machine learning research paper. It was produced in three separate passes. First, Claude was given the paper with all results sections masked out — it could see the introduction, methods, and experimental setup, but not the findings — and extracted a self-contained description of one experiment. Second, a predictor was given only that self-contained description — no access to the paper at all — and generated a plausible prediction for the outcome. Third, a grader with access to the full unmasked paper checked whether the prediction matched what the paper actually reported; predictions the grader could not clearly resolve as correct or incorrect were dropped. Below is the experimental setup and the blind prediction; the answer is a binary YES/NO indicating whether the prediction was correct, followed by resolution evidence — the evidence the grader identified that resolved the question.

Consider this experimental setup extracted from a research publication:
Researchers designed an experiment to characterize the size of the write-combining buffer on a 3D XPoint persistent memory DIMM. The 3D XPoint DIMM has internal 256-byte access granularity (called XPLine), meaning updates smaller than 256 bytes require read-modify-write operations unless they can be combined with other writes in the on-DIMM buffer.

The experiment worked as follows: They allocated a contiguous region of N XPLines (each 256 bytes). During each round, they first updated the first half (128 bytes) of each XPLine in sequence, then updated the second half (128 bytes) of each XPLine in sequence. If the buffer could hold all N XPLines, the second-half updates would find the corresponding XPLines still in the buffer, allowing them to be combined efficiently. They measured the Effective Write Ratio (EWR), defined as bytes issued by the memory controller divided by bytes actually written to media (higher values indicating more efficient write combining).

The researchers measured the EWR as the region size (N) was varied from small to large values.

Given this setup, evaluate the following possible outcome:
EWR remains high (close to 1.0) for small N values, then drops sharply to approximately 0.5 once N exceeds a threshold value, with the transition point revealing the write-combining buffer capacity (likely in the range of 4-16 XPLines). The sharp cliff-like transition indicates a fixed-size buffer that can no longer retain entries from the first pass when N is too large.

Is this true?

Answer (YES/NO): NO